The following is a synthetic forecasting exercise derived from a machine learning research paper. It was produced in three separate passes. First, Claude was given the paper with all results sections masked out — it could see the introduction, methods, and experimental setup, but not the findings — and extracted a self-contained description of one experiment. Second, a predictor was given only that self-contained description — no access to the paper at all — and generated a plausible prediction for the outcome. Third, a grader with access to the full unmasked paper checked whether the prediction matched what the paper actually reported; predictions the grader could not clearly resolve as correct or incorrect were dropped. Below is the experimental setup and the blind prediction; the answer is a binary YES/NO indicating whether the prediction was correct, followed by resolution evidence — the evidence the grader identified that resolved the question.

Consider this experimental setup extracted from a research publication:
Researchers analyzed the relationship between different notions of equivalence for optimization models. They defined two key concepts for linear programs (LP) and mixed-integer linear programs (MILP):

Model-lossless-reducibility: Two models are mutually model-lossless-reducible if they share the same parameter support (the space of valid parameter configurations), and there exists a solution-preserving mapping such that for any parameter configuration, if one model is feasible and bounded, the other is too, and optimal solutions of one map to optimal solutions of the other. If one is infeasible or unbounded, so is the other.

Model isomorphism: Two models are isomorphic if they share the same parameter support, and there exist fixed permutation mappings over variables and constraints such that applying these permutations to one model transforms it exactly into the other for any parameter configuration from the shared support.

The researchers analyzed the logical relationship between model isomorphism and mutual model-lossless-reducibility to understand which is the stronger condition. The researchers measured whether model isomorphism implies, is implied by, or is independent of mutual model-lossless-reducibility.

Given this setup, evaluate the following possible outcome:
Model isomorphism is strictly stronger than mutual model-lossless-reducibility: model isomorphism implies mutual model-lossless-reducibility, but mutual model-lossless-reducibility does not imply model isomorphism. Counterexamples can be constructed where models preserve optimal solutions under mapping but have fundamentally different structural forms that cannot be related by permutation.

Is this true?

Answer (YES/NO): YES